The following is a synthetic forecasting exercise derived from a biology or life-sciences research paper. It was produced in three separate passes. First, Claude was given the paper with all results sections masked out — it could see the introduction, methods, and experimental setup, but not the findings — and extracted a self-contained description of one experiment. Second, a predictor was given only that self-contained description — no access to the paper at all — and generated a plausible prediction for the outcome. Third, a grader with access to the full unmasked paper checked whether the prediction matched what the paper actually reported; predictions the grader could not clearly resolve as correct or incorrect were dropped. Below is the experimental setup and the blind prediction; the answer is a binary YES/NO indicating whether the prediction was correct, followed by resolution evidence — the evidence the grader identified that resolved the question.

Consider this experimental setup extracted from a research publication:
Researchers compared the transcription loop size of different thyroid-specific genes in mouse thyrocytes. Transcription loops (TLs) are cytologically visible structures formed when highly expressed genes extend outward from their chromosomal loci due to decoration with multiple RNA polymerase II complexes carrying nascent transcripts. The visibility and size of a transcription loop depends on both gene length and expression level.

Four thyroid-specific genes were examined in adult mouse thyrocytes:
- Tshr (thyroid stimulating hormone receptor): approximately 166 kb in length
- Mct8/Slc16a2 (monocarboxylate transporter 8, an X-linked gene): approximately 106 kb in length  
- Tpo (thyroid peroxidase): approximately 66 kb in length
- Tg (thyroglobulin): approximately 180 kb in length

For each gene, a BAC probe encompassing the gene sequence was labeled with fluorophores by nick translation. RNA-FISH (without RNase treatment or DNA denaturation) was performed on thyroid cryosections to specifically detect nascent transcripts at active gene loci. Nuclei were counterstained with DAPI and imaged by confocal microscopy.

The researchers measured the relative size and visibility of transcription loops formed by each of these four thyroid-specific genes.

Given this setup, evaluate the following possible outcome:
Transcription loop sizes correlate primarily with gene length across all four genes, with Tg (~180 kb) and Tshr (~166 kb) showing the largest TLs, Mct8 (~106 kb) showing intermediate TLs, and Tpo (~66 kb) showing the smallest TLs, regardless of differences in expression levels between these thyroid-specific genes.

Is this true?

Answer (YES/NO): NO